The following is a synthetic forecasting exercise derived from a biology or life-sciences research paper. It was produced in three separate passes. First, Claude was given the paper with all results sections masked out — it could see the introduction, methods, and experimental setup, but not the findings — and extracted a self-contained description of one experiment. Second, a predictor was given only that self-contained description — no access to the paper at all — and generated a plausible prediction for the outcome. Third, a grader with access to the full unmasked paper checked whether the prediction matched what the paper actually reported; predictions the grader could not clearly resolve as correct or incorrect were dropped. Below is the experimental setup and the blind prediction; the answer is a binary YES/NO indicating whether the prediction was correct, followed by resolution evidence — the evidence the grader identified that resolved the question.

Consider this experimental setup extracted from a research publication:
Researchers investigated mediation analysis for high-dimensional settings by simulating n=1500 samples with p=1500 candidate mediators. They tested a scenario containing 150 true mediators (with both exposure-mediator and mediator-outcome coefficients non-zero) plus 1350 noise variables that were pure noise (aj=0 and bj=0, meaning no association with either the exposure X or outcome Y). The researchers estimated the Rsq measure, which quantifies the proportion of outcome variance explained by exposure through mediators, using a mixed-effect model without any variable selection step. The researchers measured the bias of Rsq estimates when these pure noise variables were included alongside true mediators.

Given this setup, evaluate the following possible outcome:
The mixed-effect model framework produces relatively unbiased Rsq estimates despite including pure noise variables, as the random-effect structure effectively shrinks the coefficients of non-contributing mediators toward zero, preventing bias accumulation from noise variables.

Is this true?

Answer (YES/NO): YES